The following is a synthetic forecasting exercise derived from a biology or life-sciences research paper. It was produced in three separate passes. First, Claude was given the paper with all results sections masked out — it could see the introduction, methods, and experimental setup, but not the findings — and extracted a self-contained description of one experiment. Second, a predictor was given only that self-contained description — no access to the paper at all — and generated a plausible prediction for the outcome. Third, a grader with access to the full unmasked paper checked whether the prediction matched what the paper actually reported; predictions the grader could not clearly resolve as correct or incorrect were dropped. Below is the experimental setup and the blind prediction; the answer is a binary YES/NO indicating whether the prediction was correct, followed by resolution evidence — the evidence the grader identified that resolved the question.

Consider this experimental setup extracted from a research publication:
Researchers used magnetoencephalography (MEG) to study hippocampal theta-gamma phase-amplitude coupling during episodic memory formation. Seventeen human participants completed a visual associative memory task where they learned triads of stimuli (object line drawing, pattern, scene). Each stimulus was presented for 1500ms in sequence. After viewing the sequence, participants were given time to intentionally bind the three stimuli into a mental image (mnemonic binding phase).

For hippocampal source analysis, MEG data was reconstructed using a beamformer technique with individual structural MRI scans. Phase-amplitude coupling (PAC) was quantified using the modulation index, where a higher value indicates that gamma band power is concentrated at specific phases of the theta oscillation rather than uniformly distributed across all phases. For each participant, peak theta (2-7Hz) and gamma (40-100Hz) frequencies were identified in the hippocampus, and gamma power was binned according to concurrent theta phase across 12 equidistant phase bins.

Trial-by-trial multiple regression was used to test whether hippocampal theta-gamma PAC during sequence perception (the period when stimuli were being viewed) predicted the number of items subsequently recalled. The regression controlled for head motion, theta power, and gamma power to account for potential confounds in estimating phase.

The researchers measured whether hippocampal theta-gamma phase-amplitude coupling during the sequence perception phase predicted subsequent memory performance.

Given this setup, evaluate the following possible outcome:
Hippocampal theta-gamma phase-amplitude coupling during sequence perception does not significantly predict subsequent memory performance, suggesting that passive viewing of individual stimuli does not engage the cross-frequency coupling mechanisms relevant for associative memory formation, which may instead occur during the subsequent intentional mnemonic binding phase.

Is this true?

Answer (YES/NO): YES